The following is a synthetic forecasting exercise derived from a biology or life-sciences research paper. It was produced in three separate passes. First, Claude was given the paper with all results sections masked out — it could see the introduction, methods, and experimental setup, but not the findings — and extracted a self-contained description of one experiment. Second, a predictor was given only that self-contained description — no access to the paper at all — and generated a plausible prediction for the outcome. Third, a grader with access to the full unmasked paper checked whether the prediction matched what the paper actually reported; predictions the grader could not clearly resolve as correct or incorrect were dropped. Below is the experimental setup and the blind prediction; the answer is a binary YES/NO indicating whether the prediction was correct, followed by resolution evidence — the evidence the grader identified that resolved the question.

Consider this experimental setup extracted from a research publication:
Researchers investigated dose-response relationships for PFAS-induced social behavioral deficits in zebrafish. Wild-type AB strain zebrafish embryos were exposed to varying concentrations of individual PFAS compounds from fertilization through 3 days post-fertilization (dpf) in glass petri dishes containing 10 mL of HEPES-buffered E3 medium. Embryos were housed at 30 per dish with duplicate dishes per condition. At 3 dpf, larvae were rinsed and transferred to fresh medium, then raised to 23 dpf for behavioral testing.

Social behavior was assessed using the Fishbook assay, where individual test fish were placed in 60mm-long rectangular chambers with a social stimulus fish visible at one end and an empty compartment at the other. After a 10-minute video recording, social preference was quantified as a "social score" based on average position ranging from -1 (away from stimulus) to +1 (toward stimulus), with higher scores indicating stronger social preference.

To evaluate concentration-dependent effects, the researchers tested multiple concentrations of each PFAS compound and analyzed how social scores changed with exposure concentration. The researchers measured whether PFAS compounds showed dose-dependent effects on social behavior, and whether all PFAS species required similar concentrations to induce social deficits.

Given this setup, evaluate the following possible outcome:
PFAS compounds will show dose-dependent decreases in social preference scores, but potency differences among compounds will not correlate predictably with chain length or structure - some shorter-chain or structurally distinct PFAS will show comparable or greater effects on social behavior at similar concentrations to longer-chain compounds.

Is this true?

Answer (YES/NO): NO